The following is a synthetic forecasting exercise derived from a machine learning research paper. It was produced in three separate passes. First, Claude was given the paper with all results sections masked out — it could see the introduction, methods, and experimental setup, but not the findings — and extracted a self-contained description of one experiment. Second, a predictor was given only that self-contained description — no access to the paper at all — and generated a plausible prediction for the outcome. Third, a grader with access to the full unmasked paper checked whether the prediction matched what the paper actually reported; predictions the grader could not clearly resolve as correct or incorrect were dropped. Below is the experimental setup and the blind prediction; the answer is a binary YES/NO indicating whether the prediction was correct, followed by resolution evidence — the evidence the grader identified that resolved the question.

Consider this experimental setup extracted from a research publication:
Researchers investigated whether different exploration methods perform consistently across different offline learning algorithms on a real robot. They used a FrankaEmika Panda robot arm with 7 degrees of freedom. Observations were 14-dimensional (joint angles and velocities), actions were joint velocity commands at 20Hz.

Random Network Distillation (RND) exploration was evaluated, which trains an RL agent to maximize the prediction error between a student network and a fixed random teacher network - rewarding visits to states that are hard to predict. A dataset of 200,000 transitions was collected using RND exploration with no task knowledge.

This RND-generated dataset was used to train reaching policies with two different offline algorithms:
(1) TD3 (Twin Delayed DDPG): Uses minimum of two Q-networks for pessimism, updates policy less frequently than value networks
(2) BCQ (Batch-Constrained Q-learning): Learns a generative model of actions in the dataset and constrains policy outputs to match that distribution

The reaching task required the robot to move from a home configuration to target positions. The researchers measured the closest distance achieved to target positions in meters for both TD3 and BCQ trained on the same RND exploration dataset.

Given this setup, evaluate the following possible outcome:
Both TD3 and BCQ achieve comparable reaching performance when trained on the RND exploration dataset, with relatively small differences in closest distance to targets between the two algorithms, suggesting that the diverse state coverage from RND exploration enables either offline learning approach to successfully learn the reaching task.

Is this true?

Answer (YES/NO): NO